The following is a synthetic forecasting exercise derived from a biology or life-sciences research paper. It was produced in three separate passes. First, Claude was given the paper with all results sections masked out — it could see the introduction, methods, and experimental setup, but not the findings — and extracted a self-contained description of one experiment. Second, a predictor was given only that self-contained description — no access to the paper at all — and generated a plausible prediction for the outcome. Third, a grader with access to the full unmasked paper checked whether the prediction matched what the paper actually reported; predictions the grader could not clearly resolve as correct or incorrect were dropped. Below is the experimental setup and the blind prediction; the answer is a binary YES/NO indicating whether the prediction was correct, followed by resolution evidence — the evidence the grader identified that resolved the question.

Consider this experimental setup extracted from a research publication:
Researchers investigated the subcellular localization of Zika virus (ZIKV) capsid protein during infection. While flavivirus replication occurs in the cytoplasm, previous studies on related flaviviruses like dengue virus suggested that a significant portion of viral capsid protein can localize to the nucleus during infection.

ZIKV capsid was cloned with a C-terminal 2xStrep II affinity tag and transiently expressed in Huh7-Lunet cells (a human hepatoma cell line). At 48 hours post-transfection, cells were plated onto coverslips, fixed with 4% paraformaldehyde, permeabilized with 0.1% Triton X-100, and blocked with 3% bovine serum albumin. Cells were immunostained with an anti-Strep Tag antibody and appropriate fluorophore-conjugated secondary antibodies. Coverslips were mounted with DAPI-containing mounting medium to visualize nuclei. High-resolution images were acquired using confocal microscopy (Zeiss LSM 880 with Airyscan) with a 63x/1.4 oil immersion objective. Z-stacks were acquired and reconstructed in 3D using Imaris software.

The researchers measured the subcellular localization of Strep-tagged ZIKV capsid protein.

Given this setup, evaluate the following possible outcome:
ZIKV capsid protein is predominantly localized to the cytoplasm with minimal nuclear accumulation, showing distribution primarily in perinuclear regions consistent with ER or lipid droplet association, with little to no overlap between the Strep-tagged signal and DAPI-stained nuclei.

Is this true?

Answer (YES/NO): NO